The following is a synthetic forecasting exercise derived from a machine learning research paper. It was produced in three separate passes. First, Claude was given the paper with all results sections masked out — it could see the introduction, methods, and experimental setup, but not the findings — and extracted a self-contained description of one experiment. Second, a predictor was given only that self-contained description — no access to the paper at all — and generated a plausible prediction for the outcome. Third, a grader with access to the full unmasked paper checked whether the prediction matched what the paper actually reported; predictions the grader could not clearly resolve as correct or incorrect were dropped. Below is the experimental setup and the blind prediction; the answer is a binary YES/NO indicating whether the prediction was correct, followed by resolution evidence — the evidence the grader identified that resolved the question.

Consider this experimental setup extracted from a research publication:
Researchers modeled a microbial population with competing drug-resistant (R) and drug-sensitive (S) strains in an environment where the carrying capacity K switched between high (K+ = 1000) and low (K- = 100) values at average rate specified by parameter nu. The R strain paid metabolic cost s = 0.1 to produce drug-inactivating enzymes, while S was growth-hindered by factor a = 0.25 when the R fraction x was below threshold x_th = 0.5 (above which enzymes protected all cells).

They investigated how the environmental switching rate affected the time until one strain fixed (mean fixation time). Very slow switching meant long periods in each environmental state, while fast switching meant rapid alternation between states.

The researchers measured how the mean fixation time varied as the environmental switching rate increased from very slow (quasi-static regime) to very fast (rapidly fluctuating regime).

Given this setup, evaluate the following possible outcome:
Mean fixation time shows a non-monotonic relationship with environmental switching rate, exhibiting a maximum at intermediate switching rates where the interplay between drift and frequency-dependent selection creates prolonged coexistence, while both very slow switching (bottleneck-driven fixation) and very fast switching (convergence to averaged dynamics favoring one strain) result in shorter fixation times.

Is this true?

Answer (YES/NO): NO